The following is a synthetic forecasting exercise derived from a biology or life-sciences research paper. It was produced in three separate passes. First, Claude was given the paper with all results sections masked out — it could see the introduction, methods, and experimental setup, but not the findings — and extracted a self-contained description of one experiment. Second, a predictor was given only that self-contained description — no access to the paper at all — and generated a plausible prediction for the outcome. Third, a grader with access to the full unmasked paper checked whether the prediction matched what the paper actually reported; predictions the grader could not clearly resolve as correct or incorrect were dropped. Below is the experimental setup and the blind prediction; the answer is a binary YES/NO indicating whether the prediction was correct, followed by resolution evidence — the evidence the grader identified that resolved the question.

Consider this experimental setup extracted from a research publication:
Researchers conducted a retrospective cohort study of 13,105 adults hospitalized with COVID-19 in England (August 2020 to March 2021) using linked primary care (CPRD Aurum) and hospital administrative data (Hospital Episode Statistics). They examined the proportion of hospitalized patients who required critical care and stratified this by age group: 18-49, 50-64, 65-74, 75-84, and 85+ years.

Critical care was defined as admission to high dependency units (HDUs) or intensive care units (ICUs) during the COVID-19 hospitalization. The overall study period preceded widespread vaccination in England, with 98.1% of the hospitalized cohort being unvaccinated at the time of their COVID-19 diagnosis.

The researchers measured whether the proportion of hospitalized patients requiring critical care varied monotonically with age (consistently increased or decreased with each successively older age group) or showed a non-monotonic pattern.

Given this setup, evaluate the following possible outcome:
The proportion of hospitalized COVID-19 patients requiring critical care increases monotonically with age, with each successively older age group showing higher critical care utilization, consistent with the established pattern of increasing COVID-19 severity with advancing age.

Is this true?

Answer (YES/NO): NO